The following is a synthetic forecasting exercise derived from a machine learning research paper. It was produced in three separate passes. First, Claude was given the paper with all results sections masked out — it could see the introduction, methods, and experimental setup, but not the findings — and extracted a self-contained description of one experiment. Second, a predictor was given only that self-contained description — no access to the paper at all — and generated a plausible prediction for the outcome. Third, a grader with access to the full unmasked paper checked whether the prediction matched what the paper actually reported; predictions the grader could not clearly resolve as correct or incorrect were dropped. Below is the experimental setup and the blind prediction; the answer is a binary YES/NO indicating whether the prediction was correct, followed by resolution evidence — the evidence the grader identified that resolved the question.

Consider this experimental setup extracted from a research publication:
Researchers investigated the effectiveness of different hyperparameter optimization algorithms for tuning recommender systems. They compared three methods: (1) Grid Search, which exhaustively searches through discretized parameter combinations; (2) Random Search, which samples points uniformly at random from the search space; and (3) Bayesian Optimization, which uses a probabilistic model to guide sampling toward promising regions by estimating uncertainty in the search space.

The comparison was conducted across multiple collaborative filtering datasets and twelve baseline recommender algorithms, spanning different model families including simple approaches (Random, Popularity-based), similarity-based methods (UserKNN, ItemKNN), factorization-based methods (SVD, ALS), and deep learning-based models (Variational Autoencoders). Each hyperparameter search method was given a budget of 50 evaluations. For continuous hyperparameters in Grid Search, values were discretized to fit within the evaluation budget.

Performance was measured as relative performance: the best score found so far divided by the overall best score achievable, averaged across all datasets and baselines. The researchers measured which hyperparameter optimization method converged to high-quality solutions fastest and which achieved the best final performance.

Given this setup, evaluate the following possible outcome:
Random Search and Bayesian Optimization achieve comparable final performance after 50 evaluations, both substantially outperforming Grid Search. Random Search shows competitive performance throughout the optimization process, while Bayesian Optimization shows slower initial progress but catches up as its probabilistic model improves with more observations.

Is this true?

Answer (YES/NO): NO